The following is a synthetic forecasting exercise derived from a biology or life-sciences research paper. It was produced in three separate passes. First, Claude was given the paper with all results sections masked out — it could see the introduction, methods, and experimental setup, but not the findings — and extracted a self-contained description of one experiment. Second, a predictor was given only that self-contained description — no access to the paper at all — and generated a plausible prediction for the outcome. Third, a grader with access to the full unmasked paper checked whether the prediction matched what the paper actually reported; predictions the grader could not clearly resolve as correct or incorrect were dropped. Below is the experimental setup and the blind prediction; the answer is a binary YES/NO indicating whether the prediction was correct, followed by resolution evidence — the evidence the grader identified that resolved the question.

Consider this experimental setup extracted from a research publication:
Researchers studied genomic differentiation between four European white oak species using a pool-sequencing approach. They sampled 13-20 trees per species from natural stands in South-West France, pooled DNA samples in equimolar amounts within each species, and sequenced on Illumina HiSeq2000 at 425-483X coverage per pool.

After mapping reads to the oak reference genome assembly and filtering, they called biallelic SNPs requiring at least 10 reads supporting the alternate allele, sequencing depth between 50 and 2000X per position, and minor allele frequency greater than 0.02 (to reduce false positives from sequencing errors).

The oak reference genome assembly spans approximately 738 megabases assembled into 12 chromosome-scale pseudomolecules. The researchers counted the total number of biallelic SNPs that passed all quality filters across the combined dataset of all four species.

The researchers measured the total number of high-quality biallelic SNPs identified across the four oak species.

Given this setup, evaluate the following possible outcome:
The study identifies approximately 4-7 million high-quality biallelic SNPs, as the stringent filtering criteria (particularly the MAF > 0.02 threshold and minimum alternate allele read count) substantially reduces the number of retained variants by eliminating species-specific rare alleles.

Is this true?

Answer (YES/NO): NO